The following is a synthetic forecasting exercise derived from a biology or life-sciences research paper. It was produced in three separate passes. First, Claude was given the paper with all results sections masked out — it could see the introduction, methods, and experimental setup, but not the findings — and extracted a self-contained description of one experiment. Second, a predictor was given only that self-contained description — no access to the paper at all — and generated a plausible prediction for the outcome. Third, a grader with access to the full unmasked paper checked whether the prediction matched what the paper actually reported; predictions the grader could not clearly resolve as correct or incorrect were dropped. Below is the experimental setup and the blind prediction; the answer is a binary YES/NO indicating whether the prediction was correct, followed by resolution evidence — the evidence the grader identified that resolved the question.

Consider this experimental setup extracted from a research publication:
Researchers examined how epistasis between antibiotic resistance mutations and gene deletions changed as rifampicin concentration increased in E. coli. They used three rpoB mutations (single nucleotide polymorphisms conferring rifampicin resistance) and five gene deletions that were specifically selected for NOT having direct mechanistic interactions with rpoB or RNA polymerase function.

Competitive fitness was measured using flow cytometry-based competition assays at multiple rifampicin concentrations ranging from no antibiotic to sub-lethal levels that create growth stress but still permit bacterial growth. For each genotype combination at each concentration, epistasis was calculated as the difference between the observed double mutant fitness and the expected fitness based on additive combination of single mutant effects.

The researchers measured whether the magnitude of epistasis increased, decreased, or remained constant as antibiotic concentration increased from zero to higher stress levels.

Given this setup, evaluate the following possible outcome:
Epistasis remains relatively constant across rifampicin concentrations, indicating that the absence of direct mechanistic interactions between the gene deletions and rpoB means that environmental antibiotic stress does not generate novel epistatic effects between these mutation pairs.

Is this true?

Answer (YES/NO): NO